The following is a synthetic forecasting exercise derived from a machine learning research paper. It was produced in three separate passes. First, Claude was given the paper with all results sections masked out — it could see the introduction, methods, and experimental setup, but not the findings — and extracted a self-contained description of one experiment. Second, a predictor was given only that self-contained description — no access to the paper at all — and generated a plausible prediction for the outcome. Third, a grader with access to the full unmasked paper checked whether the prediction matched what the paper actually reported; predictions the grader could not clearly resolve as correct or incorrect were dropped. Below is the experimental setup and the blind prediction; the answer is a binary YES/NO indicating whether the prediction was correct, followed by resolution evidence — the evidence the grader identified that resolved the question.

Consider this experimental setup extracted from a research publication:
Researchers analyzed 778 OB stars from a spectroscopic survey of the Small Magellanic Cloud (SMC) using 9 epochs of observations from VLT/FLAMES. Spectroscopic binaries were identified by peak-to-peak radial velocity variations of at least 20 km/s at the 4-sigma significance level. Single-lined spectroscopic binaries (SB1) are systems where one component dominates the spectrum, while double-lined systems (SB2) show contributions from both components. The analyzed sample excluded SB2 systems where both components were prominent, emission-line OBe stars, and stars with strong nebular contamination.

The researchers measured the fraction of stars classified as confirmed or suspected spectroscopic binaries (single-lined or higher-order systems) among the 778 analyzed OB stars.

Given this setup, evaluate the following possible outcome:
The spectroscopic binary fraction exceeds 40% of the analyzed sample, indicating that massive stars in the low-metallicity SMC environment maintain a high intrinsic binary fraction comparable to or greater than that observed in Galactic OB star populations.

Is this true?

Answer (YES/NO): YES